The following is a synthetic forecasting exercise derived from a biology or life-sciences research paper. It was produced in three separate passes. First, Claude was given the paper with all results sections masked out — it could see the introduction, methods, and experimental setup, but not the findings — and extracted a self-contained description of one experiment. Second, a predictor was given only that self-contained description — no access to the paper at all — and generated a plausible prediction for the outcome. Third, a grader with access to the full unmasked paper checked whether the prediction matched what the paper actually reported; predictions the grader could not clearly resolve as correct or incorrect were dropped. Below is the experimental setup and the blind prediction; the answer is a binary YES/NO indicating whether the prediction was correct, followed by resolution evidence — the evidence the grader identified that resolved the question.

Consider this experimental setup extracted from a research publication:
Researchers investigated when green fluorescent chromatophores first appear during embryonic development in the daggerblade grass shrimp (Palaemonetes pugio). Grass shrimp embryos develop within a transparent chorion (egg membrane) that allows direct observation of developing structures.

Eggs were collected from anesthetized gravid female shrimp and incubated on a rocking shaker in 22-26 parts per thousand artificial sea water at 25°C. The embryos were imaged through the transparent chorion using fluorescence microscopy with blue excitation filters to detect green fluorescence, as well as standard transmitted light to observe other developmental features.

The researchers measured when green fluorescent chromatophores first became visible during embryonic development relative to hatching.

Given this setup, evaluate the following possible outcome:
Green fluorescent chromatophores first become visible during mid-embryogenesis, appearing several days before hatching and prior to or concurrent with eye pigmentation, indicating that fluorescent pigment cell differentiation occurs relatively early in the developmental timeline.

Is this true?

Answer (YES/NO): NO